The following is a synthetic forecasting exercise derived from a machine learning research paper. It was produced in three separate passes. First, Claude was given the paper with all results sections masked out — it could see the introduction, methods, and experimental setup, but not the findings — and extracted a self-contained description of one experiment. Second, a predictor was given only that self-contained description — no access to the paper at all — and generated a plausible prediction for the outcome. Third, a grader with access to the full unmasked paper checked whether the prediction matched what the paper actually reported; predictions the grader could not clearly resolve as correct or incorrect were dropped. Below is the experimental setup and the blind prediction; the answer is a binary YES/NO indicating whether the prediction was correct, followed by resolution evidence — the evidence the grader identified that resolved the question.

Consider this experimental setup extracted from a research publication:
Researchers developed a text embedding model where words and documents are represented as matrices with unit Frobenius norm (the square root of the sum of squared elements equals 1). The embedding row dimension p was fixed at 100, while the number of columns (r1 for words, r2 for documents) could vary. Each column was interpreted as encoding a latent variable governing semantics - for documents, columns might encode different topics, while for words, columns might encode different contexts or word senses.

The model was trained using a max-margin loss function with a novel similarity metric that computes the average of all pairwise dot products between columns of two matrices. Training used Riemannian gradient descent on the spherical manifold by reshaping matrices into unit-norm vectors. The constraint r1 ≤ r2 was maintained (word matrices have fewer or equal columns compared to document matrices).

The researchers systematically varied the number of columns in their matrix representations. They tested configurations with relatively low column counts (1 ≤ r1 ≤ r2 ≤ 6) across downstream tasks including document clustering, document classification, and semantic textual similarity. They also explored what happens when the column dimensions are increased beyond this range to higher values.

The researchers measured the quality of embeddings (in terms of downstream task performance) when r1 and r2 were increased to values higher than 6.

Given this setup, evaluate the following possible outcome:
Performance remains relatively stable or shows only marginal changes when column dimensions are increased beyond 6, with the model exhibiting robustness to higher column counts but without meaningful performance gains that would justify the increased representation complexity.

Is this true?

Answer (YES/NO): NO